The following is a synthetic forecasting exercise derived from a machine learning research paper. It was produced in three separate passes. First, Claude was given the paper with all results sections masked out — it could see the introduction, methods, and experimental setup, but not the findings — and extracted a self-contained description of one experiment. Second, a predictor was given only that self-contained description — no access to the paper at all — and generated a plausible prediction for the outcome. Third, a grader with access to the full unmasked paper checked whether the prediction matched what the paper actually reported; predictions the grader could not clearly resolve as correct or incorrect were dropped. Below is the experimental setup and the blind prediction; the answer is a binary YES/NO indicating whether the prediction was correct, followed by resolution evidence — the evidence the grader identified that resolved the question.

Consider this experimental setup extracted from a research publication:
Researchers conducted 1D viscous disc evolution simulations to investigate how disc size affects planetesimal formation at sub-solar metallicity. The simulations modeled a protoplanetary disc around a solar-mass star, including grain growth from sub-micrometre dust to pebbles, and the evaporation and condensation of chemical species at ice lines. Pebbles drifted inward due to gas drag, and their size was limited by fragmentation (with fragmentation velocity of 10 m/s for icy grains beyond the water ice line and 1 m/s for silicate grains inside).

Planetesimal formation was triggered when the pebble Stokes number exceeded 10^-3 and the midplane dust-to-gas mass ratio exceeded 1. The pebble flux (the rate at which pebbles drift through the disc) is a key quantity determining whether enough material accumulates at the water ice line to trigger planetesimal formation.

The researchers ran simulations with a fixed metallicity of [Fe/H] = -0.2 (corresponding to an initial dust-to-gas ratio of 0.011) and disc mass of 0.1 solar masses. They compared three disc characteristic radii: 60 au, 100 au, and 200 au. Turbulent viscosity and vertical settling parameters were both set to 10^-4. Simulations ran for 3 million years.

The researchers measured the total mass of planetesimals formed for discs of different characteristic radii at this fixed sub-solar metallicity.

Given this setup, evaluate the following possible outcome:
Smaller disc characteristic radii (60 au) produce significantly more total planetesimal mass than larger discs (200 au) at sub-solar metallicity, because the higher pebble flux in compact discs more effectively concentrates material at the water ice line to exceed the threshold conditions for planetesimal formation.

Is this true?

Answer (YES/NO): NO